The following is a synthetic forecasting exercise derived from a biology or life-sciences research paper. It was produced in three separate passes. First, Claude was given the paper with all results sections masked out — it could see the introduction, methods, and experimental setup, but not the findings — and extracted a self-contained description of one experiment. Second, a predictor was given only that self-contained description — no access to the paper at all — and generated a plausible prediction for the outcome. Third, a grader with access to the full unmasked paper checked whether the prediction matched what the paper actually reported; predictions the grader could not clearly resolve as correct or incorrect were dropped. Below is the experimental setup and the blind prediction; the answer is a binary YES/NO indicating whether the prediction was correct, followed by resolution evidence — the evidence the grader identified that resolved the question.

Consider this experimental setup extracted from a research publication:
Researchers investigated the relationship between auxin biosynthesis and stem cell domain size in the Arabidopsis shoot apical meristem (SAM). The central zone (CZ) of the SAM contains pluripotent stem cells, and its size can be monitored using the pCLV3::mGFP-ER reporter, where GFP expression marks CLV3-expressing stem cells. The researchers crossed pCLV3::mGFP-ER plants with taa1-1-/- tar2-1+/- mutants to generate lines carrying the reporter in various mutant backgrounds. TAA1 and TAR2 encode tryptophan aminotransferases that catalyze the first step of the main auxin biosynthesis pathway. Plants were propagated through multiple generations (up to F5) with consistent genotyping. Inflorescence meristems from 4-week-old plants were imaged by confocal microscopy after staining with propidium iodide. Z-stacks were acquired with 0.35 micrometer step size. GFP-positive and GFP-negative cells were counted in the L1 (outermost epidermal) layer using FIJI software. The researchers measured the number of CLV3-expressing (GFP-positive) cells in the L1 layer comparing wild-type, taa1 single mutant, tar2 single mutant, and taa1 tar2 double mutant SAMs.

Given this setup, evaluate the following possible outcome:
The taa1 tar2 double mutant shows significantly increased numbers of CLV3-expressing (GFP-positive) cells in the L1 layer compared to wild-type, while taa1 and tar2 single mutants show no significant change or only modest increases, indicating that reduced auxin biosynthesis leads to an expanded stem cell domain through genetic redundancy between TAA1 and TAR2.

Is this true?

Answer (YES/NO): NO